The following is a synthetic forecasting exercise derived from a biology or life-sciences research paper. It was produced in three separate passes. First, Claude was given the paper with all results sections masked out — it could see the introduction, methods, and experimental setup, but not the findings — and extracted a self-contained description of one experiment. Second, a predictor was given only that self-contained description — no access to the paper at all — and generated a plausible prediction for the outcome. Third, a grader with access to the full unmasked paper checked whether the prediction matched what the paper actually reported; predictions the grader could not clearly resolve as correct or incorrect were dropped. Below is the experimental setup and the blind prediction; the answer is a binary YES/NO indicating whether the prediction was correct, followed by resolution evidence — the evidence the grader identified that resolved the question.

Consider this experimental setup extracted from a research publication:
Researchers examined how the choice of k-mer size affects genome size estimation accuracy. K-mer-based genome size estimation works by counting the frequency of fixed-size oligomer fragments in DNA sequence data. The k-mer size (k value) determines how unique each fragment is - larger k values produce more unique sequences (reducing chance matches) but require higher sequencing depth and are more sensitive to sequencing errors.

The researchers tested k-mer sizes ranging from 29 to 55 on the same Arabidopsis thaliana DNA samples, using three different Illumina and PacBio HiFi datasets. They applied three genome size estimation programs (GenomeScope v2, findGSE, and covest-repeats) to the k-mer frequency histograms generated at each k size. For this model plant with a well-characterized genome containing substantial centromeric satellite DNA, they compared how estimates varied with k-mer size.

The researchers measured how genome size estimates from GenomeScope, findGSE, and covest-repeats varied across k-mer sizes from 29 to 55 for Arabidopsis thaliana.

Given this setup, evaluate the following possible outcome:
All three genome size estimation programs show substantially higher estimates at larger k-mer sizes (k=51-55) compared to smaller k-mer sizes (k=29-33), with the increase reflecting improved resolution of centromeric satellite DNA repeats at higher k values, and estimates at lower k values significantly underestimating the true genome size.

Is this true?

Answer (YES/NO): NO